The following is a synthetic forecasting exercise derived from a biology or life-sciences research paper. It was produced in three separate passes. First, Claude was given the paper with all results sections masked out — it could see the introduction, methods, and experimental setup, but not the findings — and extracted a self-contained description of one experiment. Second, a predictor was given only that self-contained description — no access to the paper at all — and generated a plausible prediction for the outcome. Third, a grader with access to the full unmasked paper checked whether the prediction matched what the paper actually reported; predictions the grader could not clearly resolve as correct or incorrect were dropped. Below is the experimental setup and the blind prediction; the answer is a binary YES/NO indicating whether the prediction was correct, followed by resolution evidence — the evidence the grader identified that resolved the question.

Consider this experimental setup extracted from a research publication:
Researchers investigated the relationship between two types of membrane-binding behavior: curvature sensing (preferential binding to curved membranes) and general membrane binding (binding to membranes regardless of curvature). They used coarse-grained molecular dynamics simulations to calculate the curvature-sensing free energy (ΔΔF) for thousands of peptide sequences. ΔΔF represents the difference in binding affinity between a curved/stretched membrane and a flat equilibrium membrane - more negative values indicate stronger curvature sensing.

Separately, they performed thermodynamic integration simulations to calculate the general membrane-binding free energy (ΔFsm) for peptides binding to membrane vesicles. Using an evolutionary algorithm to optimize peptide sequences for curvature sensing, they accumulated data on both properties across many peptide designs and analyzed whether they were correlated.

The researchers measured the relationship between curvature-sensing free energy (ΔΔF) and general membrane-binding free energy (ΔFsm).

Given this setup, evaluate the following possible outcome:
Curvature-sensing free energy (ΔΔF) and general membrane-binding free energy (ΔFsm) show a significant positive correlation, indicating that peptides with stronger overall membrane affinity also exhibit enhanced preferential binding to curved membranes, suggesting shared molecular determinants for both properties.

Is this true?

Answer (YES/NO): YES